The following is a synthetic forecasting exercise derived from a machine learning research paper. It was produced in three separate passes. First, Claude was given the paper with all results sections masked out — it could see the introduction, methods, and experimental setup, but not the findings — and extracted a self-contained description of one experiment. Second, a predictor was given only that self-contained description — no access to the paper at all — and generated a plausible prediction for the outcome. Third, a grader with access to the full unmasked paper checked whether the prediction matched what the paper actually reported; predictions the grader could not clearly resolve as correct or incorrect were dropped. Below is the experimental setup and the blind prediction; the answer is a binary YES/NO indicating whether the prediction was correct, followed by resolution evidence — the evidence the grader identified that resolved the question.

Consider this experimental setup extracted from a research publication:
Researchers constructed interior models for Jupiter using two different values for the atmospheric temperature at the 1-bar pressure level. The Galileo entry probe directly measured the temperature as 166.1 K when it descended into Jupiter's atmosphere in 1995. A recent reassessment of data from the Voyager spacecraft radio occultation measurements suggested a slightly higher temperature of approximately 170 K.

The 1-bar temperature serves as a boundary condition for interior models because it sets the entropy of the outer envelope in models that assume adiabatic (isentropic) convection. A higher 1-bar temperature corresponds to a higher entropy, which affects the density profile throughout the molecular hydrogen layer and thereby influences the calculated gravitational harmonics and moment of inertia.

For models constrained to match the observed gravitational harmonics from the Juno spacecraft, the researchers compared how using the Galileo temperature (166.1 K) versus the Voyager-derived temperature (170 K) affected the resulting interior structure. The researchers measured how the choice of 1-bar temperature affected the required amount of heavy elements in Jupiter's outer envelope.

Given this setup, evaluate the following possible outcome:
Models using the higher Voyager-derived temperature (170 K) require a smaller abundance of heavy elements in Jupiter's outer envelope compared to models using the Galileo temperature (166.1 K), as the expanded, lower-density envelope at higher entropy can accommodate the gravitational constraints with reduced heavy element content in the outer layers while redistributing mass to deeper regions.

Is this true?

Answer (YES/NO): NO